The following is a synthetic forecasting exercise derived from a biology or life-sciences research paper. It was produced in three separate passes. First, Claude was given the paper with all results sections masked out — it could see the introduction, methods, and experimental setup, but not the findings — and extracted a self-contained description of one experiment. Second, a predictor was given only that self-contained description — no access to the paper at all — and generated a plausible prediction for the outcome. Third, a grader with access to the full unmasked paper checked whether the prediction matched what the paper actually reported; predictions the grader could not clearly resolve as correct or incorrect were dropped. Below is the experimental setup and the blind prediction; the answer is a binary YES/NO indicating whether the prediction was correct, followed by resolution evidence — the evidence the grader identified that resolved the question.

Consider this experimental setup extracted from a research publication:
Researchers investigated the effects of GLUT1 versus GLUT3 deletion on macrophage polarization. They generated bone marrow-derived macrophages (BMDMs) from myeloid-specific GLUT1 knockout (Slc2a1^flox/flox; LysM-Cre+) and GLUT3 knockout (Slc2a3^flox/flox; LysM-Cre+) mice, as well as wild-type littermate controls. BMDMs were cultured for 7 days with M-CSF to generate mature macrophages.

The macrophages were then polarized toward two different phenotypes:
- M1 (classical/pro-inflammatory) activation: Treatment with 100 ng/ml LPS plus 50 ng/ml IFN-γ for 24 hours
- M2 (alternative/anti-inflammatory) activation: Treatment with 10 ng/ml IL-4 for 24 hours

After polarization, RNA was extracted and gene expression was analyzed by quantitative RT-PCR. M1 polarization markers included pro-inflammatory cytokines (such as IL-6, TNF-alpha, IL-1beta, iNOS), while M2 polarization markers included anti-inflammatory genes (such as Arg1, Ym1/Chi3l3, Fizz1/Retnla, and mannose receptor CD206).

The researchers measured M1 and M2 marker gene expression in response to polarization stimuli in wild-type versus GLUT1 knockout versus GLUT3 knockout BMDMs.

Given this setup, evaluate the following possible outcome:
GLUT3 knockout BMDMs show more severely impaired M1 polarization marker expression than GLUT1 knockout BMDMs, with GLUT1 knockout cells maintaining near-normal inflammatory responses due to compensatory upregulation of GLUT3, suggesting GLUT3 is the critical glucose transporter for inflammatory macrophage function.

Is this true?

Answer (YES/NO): NO